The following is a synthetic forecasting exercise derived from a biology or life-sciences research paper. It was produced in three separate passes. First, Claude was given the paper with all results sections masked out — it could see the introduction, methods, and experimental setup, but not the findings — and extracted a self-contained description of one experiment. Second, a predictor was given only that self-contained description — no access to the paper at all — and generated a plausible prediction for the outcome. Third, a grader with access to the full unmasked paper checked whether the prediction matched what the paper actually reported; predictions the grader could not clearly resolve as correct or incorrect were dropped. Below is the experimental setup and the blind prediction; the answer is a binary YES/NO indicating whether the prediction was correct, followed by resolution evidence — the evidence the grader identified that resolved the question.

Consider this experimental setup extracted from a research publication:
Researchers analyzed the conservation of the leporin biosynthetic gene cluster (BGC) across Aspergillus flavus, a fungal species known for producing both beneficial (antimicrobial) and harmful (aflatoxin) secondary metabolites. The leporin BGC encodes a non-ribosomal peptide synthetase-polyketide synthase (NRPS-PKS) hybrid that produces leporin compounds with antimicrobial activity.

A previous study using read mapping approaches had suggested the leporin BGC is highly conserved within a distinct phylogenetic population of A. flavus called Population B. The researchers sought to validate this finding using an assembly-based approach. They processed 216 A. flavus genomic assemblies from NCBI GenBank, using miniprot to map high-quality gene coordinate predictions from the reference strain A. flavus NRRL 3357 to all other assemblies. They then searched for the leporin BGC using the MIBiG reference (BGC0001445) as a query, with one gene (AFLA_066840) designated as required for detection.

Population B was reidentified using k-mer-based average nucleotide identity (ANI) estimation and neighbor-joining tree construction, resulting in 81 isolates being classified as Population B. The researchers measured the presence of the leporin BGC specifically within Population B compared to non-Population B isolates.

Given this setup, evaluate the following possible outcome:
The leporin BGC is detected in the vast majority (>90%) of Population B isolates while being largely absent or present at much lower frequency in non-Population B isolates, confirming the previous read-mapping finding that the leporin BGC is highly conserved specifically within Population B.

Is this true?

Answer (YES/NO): NO